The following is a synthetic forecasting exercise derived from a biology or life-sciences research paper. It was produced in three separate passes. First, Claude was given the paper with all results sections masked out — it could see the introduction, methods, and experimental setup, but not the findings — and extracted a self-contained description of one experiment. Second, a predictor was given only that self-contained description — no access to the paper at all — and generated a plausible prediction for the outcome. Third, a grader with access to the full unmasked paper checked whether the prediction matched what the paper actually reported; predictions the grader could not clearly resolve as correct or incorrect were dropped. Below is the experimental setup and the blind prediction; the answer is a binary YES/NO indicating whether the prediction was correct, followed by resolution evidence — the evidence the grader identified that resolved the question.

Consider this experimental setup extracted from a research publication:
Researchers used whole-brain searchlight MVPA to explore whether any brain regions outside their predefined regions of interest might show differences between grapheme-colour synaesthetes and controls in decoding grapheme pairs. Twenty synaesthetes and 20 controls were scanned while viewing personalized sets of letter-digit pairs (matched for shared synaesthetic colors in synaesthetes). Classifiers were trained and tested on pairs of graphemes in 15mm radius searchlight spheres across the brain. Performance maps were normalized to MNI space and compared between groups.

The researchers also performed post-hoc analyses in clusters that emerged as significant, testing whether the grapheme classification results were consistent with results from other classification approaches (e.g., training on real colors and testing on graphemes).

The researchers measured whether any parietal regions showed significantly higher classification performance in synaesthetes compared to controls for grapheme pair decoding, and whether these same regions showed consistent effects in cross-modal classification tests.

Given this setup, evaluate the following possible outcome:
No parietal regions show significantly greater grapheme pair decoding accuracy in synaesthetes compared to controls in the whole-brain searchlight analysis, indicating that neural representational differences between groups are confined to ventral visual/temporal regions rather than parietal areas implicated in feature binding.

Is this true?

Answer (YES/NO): NO